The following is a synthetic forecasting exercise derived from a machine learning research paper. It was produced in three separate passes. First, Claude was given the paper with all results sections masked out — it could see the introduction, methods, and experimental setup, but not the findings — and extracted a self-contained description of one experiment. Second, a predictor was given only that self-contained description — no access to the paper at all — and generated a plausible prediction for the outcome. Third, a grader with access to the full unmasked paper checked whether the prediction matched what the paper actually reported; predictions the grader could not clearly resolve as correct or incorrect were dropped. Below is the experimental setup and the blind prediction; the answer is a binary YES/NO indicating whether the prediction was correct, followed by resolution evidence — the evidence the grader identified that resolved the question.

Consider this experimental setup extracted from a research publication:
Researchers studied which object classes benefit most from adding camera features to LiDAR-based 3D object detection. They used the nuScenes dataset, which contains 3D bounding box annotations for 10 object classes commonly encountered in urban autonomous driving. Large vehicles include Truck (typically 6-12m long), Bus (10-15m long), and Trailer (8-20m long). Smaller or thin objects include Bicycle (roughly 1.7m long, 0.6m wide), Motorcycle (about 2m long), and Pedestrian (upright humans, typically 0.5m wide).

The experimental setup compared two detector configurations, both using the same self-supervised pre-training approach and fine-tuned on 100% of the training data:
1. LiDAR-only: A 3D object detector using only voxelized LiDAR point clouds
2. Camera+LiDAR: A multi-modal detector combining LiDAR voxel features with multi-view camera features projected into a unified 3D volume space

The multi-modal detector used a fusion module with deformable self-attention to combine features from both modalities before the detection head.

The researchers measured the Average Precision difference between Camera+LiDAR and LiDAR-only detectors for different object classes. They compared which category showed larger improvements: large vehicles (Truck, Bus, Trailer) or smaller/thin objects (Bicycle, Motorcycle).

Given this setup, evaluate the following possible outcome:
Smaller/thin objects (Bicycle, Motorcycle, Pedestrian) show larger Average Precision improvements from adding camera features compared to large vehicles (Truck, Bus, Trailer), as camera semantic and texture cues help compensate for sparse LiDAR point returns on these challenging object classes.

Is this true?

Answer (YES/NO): NO